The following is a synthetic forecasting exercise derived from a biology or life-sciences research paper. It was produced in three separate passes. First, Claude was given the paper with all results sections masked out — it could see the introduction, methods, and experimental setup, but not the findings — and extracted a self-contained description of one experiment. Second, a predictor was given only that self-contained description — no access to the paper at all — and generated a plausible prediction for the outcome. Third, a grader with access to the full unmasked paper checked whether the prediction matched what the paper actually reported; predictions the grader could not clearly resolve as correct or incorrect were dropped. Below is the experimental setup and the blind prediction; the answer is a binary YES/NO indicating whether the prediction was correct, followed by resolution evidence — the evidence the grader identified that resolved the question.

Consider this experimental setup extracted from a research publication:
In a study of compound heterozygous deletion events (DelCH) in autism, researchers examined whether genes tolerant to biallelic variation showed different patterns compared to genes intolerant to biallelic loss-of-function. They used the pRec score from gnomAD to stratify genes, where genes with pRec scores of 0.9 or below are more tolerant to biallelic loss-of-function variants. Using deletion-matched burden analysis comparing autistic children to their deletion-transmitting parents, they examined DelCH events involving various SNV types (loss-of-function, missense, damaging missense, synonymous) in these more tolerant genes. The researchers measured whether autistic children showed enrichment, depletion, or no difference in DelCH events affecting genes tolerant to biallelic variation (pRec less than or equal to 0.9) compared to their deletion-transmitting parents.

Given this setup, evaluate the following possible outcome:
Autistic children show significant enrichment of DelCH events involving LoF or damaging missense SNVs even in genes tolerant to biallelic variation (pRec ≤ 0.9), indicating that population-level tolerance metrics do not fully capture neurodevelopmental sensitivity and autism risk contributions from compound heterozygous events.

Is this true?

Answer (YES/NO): NO